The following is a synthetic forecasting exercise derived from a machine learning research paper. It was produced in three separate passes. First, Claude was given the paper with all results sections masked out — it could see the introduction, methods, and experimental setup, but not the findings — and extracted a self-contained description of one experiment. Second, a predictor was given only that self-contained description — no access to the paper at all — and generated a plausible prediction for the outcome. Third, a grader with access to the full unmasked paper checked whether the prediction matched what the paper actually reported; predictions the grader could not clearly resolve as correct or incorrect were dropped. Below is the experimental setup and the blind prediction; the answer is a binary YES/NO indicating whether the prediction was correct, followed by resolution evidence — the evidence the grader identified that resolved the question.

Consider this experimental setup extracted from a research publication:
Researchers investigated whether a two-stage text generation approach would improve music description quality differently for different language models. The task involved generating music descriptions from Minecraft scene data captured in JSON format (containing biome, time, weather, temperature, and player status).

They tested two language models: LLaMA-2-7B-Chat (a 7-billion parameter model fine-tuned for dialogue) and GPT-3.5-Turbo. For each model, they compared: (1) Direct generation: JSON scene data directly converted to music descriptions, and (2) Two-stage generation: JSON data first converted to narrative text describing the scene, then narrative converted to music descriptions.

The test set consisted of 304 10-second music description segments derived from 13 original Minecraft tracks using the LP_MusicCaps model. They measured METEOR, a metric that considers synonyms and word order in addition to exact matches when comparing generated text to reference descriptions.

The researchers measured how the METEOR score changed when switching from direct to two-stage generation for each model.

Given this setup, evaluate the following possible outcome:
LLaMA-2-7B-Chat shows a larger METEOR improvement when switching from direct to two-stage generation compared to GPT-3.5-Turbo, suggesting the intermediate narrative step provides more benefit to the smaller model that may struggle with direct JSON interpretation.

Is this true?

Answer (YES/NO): YES